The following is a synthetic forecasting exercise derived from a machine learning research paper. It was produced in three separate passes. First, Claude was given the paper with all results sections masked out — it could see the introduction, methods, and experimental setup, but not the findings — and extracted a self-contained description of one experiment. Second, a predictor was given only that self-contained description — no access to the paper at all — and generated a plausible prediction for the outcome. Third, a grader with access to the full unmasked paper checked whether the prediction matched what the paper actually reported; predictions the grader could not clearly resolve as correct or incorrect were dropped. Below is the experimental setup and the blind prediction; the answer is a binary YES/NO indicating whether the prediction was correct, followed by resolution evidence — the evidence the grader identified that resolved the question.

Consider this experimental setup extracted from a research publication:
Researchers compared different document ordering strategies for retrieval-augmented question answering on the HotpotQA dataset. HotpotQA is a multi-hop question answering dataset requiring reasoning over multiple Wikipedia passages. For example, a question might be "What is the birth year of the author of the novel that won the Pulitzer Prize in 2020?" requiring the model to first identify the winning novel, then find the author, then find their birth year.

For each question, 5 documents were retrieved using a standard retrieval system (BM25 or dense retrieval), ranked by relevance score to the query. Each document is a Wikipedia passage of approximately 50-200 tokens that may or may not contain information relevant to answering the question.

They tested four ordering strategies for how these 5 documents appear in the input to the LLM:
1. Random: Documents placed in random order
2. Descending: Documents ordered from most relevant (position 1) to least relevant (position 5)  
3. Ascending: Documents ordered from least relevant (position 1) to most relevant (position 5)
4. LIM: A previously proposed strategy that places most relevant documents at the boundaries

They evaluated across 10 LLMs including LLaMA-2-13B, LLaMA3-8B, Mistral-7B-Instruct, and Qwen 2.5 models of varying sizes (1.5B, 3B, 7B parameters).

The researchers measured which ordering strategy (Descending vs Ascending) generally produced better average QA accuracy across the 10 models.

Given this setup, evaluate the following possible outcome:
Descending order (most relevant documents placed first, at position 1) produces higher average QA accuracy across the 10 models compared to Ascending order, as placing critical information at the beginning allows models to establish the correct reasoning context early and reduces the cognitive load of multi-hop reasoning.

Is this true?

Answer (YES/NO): NO